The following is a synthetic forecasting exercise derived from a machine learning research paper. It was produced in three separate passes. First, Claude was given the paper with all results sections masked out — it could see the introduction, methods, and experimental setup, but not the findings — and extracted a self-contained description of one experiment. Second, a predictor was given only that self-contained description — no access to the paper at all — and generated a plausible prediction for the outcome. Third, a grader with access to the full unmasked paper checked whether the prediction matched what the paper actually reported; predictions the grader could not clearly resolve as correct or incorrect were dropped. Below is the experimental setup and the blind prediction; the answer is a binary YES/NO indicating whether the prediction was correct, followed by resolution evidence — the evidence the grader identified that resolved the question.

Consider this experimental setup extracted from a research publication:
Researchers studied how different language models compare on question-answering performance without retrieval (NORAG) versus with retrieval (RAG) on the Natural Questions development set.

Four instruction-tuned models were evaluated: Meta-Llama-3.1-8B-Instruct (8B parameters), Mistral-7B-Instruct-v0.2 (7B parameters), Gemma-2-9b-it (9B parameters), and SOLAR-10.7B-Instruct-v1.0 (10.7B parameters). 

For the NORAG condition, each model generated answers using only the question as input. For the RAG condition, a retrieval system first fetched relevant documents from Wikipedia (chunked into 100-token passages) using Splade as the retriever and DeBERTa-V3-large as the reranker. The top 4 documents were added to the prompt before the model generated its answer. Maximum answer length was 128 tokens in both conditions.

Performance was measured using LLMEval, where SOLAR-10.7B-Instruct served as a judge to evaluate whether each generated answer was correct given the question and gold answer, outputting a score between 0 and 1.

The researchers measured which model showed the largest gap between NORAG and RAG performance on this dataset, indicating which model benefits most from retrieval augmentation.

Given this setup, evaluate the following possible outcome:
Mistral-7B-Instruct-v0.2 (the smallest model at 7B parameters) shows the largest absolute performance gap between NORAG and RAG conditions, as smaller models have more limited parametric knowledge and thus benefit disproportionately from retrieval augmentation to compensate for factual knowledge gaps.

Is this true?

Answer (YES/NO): NO